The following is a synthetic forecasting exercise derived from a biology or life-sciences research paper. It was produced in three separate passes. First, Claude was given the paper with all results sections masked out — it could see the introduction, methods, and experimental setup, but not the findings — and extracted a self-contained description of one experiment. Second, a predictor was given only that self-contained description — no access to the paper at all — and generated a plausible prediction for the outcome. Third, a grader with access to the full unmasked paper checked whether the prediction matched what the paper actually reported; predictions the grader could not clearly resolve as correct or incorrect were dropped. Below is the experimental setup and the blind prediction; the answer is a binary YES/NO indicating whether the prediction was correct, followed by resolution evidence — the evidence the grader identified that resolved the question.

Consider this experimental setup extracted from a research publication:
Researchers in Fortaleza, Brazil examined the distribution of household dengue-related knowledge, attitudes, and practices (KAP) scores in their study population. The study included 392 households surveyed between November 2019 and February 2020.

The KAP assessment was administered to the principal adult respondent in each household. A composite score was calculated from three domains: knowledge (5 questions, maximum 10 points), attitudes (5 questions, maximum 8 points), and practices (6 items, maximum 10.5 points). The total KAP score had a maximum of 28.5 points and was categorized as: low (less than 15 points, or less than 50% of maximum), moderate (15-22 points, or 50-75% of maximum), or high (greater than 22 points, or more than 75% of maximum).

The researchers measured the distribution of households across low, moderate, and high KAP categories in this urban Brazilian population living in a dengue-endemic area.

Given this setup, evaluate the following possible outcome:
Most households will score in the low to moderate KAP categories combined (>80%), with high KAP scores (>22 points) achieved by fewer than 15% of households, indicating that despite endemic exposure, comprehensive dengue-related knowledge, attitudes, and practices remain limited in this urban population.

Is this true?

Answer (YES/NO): YES